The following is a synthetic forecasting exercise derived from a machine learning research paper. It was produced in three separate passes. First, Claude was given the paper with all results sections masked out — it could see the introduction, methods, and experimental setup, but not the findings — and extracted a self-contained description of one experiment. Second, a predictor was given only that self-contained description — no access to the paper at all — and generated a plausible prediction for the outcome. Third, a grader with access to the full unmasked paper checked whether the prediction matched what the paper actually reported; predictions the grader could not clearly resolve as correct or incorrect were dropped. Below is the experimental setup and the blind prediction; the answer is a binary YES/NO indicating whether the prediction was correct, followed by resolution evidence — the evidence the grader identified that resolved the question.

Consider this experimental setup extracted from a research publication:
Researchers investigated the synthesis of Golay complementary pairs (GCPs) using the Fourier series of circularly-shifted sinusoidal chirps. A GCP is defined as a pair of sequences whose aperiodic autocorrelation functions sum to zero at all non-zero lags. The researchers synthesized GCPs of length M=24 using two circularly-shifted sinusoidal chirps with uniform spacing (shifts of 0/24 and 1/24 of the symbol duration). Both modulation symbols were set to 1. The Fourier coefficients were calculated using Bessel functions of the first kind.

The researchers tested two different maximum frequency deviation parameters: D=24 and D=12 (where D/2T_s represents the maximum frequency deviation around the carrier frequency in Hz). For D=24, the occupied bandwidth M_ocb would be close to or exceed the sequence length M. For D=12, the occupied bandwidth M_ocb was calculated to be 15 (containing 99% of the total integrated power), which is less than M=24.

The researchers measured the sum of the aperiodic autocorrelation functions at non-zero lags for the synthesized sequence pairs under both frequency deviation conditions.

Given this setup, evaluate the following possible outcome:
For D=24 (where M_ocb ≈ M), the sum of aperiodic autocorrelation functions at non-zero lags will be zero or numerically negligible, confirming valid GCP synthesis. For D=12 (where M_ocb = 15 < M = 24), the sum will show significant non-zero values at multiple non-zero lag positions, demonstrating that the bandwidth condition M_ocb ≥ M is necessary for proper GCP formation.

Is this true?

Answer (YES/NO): NO